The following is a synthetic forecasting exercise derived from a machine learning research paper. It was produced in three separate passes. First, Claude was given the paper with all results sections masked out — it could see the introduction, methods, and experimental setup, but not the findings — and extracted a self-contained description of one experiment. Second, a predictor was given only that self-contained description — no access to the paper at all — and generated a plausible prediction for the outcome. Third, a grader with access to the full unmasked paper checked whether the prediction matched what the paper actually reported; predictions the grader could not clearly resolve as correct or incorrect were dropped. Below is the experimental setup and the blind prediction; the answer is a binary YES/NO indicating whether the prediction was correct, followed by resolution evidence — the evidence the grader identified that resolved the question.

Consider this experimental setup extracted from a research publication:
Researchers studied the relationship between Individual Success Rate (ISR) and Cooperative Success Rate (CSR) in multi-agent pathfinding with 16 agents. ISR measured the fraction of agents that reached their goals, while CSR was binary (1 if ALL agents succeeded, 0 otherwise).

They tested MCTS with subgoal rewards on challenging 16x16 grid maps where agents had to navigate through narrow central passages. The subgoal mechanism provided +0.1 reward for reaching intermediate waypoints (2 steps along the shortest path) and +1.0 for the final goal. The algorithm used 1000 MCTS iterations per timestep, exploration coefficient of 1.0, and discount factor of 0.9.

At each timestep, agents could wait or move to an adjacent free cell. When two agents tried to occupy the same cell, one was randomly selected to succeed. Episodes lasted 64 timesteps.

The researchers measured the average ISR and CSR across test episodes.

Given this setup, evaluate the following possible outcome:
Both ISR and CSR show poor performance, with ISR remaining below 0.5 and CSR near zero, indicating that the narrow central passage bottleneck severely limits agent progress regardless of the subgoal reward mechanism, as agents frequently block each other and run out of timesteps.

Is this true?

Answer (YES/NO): NO